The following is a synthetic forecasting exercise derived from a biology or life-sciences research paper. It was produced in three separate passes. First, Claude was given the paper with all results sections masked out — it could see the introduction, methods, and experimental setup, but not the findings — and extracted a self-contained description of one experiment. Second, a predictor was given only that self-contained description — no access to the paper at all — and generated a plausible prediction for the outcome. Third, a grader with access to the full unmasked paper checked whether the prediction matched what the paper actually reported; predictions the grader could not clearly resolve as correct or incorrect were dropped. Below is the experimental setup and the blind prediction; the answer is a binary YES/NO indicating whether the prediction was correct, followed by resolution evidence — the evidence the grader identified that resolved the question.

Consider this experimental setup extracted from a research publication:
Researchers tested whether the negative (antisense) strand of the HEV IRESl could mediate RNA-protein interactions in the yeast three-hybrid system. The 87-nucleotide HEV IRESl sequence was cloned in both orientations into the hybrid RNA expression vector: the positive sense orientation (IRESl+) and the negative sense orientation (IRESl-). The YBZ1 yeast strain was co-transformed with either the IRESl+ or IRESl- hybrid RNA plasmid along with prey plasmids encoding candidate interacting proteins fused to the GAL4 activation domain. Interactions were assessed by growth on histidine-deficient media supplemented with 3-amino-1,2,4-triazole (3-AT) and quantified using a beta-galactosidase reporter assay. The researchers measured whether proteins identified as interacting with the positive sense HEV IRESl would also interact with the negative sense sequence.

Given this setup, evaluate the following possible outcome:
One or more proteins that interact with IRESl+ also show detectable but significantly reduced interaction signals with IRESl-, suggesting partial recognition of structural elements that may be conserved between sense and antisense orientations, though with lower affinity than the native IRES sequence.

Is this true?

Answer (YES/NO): NO